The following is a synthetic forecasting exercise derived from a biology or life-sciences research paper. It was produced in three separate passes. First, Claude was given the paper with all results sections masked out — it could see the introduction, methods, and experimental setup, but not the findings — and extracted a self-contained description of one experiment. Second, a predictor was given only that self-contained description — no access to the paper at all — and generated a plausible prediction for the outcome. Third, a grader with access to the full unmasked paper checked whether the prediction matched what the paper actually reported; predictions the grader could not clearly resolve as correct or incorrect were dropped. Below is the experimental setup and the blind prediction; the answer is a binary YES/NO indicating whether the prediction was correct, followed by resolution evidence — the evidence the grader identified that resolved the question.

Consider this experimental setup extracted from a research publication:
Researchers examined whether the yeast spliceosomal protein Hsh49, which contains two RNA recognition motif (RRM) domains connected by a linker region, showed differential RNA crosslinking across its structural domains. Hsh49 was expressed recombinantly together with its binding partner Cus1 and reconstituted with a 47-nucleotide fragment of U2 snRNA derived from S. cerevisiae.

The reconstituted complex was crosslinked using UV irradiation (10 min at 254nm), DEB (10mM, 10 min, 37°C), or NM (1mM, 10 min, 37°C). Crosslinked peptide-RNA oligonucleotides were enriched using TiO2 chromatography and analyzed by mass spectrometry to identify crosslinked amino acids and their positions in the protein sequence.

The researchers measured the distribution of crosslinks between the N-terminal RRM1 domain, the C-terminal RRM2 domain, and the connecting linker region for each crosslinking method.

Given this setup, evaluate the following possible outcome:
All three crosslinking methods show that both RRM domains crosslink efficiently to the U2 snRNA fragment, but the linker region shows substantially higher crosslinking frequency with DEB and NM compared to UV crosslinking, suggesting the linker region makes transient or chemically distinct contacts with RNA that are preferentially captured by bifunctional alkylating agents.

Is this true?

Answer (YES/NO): NO